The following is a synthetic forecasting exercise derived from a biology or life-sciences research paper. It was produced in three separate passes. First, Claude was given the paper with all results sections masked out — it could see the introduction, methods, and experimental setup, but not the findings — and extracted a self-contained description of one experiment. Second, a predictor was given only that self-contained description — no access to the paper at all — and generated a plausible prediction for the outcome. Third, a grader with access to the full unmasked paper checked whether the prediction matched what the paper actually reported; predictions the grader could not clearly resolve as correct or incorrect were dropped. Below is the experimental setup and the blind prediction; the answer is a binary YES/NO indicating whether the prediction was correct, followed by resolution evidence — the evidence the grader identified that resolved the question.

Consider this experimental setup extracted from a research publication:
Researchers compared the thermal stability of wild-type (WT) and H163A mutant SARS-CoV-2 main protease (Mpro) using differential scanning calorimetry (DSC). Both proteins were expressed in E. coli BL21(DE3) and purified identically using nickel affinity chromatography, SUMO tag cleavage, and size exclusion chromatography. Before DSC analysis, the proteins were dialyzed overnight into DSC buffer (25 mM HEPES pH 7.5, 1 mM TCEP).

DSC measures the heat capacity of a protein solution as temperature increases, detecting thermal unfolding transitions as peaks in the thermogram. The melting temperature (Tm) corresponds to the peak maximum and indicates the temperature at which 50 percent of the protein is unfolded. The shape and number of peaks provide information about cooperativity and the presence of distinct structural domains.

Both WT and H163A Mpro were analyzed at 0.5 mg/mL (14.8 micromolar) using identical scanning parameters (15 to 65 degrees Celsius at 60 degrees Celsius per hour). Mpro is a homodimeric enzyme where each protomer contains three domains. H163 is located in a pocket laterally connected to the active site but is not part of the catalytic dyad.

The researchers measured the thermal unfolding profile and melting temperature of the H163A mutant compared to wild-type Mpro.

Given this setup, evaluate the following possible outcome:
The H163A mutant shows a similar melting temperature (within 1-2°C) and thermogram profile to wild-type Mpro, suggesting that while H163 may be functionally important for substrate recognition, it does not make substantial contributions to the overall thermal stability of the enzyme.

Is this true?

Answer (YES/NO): NO